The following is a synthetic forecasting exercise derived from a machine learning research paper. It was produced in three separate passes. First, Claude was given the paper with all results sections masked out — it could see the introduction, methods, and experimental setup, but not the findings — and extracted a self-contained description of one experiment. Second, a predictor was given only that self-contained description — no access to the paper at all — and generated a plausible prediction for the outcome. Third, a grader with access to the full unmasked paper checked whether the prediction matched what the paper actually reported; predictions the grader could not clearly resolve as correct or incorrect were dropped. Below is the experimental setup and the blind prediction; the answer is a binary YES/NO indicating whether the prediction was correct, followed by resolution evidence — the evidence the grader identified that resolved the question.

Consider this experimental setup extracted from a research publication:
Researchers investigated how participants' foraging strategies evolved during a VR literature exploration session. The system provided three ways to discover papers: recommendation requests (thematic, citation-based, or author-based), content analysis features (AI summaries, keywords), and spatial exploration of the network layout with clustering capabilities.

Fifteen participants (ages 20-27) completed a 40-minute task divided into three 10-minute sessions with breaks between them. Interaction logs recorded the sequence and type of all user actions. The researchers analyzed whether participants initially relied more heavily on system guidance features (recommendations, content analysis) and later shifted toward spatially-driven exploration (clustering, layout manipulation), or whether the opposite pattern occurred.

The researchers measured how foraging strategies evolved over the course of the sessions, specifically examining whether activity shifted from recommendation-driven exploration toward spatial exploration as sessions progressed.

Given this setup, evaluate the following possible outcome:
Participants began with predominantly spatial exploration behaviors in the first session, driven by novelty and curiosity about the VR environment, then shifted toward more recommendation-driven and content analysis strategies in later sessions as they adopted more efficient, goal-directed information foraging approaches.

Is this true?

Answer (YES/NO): NO